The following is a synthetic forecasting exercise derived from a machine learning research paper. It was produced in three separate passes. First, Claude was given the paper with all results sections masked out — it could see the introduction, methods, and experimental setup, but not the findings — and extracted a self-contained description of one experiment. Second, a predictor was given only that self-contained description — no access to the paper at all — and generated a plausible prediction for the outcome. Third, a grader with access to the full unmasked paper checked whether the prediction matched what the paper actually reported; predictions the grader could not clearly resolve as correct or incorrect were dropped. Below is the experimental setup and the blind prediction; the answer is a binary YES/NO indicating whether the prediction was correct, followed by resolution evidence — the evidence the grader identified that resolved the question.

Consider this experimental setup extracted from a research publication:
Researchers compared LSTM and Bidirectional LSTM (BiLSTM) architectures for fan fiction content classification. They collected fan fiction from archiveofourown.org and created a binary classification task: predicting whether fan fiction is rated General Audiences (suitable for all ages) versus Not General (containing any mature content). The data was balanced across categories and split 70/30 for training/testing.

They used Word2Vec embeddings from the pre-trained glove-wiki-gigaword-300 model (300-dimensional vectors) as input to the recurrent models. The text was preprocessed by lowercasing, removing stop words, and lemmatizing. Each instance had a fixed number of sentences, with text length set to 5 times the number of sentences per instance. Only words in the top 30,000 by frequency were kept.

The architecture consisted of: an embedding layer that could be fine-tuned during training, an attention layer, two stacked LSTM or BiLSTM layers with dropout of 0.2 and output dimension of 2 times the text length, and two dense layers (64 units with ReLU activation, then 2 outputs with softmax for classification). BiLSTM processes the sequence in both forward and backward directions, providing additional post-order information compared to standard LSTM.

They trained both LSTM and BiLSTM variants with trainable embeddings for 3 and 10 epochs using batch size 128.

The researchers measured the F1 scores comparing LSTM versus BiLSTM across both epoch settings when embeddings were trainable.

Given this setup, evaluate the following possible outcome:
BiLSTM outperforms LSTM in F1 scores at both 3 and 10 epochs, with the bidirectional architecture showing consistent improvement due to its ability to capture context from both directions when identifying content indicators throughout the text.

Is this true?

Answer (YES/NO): NO